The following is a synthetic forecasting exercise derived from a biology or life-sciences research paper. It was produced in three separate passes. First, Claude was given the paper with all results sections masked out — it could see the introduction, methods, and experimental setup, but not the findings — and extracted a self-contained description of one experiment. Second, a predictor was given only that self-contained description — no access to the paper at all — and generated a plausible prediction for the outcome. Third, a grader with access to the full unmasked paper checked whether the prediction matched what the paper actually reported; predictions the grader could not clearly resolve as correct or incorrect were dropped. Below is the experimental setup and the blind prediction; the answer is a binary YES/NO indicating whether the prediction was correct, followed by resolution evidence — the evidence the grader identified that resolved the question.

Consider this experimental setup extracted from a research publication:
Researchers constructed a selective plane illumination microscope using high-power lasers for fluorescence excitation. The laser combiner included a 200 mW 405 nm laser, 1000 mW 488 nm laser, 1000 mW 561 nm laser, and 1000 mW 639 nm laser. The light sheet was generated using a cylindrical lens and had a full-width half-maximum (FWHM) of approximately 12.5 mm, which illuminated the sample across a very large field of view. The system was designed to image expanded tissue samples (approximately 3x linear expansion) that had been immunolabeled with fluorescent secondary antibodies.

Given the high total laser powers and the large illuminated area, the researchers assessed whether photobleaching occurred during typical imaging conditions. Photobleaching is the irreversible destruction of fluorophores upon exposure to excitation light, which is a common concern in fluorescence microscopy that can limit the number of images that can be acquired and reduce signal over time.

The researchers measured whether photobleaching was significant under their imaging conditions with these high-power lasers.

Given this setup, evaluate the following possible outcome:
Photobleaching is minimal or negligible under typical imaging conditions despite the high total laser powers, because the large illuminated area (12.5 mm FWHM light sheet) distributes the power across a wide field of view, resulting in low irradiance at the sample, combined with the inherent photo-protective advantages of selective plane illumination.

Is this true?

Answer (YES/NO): YES